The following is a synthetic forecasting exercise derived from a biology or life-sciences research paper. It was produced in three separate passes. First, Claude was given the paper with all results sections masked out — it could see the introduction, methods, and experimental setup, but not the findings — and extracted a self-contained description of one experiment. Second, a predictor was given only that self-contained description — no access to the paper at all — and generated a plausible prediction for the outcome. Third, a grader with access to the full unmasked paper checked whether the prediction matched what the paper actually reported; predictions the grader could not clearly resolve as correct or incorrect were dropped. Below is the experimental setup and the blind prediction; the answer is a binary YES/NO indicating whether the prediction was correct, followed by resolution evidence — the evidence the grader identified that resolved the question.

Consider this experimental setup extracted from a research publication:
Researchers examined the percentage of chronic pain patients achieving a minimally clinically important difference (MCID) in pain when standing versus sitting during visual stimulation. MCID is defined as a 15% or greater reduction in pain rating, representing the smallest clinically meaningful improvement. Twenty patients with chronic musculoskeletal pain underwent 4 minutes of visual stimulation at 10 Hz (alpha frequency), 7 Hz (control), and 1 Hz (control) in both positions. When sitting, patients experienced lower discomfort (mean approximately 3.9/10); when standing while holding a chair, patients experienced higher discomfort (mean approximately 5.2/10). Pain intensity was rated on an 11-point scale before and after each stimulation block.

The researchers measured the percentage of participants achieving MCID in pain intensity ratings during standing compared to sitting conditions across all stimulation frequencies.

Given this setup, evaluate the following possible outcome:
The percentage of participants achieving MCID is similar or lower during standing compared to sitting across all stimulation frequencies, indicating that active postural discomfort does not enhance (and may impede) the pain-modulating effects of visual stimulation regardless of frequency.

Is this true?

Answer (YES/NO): YES